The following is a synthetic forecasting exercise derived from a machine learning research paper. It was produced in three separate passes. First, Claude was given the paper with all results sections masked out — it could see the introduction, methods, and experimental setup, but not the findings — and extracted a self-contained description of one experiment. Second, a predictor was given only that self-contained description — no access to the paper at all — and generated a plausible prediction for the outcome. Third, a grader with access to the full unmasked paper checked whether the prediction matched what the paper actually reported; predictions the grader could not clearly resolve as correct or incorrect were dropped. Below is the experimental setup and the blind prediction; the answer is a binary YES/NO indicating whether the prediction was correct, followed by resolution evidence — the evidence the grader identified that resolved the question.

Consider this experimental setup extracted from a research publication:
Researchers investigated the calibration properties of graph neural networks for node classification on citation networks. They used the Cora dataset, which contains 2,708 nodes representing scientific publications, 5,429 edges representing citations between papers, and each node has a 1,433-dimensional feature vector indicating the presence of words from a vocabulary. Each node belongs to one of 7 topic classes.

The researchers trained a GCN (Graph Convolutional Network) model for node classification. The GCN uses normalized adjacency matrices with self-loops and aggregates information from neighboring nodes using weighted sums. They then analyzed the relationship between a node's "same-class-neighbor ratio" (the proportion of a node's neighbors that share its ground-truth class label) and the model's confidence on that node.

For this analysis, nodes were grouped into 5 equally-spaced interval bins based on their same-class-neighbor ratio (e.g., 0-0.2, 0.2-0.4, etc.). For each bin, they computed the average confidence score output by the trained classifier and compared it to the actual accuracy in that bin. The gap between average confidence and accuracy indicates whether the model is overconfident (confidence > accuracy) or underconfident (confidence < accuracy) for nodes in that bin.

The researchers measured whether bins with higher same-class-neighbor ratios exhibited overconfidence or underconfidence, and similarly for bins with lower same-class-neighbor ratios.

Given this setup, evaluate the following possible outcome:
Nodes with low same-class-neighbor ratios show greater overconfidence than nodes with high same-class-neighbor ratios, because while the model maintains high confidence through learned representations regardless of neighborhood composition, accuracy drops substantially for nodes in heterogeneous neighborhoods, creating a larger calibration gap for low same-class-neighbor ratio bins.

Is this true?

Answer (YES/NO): NO